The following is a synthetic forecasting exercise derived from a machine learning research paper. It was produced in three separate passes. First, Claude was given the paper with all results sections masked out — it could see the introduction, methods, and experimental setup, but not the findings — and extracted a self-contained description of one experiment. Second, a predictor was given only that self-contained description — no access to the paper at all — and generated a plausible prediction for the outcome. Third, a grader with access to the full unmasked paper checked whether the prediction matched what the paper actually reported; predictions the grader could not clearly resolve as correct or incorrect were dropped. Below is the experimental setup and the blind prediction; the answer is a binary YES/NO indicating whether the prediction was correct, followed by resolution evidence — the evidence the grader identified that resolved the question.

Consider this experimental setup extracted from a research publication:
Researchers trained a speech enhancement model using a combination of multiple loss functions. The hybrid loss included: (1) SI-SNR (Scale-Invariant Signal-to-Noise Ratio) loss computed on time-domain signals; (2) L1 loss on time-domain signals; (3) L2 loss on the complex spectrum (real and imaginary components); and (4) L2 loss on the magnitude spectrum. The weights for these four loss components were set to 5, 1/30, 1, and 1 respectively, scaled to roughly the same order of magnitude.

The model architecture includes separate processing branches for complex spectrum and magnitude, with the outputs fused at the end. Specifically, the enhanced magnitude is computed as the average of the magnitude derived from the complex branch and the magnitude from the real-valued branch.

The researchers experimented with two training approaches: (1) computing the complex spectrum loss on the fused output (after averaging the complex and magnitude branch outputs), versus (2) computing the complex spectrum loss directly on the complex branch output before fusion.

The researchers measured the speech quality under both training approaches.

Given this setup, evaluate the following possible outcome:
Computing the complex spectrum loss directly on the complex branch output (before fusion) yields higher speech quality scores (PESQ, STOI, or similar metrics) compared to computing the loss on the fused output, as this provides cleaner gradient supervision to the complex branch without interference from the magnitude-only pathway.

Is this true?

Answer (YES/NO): NO